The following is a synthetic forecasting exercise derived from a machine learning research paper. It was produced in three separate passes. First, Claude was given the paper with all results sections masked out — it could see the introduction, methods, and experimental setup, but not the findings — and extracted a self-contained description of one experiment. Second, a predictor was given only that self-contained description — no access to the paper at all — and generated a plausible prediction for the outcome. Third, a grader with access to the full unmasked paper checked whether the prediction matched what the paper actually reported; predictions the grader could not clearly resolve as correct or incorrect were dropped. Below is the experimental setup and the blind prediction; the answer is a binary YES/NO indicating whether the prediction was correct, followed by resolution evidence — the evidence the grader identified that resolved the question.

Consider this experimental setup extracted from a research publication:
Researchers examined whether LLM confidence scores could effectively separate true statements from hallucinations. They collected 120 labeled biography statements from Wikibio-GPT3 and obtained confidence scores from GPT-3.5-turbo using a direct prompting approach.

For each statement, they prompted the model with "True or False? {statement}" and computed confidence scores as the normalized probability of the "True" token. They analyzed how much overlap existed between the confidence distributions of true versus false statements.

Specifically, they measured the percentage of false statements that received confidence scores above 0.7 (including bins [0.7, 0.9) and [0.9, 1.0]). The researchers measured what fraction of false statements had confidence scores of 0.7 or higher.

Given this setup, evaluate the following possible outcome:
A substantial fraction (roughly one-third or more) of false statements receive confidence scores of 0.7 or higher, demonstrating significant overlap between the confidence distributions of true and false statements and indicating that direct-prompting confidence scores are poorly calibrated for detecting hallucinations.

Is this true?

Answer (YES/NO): YES